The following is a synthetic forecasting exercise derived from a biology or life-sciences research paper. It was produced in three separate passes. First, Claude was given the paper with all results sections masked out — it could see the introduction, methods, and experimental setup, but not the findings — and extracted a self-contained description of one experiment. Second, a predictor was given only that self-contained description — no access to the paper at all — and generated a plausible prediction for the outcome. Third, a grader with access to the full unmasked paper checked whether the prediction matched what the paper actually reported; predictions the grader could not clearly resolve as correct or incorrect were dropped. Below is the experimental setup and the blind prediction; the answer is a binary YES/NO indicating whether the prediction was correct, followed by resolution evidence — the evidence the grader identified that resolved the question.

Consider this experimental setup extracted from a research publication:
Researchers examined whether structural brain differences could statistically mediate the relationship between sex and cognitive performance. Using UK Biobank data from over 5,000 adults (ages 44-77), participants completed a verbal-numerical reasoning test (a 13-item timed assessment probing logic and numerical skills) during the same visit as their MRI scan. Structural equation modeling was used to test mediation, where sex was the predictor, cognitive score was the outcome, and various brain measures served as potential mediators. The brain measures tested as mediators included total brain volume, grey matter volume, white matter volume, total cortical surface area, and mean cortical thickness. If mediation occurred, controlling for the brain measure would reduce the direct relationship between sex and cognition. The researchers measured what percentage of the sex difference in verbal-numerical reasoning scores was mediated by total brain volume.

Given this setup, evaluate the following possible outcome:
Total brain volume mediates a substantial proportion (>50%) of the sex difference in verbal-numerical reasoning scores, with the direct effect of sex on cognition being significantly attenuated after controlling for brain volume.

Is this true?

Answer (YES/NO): YES